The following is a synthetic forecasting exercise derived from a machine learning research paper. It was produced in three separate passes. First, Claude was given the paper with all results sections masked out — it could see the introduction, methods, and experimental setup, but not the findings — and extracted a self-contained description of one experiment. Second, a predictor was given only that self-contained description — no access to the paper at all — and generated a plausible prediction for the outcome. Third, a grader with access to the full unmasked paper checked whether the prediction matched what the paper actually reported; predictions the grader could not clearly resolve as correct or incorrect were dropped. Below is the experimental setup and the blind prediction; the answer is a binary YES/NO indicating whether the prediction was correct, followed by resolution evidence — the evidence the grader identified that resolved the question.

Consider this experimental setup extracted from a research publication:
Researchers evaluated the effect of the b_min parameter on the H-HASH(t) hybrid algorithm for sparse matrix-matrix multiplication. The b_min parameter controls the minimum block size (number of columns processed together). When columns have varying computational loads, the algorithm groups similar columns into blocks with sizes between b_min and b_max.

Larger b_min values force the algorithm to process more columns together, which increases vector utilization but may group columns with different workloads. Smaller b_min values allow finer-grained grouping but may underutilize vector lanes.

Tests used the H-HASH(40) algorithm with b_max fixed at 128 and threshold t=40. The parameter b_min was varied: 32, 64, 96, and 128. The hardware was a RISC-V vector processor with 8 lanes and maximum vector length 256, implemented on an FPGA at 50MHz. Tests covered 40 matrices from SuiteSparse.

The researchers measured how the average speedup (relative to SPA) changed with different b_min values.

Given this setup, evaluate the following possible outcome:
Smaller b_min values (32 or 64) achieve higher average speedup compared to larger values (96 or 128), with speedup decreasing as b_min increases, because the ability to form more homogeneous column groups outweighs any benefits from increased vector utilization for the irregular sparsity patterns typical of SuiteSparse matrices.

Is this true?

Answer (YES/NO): NO